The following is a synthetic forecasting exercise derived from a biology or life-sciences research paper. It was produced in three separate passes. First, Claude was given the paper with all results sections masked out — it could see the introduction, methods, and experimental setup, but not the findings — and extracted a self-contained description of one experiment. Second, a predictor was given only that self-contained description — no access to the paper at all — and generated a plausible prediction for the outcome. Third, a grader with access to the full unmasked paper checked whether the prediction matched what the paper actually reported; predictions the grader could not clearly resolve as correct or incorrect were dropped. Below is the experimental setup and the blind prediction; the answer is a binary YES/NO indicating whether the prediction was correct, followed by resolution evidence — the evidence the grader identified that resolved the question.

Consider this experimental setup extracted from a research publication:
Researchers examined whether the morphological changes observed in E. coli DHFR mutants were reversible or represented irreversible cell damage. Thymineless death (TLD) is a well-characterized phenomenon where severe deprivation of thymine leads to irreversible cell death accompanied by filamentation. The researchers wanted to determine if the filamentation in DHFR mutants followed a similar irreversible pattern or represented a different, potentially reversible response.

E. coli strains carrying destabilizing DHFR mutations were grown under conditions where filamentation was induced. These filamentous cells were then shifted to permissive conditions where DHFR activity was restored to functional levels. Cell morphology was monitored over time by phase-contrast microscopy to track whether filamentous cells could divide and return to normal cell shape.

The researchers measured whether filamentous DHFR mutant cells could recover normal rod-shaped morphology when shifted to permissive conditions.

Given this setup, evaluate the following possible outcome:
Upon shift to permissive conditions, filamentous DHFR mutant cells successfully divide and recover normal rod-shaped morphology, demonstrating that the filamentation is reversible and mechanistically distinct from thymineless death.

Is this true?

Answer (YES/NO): YES